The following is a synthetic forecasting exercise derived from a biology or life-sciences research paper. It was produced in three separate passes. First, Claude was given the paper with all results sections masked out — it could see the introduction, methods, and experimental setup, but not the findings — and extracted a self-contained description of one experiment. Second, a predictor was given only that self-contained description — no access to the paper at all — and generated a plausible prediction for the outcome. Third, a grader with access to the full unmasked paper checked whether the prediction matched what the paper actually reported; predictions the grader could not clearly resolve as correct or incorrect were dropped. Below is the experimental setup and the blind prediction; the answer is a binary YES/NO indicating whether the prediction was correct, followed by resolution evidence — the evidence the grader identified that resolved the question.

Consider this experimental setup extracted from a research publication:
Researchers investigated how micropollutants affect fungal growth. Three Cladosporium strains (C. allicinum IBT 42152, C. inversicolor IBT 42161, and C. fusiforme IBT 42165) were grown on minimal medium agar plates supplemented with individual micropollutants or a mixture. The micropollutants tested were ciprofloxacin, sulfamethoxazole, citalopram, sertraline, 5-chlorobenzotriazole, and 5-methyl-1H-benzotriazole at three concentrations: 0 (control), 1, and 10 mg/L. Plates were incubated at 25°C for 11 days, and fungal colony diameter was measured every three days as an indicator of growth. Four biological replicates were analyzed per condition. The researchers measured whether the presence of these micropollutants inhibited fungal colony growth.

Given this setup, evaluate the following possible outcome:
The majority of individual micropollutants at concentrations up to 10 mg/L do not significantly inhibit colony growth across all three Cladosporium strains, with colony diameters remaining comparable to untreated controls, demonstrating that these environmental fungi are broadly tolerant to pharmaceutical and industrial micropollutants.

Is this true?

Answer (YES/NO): NO